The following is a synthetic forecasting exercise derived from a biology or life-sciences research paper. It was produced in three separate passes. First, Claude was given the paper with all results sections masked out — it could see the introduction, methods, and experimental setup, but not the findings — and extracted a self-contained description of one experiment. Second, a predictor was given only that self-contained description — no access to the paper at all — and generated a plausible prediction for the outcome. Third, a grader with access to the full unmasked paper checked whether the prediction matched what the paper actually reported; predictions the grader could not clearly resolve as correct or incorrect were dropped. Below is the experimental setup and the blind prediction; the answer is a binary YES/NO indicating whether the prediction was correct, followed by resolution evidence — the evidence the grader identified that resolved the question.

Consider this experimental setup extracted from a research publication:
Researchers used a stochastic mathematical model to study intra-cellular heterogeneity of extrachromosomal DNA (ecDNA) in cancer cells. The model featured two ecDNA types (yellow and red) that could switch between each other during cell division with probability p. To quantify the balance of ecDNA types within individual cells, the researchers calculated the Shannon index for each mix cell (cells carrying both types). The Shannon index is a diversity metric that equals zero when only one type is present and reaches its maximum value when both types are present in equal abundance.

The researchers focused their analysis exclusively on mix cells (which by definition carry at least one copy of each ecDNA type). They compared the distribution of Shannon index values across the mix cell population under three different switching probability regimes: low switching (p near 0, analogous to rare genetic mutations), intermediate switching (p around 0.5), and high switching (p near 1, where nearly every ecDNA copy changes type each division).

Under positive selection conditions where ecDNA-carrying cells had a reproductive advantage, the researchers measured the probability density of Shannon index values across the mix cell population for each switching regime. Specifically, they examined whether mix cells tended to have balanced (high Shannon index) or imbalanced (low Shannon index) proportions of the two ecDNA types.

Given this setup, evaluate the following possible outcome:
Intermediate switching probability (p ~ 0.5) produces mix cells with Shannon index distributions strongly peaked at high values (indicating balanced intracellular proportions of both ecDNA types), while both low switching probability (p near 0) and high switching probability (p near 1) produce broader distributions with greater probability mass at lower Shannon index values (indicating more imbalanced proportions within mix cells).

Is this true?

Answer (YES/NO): YES